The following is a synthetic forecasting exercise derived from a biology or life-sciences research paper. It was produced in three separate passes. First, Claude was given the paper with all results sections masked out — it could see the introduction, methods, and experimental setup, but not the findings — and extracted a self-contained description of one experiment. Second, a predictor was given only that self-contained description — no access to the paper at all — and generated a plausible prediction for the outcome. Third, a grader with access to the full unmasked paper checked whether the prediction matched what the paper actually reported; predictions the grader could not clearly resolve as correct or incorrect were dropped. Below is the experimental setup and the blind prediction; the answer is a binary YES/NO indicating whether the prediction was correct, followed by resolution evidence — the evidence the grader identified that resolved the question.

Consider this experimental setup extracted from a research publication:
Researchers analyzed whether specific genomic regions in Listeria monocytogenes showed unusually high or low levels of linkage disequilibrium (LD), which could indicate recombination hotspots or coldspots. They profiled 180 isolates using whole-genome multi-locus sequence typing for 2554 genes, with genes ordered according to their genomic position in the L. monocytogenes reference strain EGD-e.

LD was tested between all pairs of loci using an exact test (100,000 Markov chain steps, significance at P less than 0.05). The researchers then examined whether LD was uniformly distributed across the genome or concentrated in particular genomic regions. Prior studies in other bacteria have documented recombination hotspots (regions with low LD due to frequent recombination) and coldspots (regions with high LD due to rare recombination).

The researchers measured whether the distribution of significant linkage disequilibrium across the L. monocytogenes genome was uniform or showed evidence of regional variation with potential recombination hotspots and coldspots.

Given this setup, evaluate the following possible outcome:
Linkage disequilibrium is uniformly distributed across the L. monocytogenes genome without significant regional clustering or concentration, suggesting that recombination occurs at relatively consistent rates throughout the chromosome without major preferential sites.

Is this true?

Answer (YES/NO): NO